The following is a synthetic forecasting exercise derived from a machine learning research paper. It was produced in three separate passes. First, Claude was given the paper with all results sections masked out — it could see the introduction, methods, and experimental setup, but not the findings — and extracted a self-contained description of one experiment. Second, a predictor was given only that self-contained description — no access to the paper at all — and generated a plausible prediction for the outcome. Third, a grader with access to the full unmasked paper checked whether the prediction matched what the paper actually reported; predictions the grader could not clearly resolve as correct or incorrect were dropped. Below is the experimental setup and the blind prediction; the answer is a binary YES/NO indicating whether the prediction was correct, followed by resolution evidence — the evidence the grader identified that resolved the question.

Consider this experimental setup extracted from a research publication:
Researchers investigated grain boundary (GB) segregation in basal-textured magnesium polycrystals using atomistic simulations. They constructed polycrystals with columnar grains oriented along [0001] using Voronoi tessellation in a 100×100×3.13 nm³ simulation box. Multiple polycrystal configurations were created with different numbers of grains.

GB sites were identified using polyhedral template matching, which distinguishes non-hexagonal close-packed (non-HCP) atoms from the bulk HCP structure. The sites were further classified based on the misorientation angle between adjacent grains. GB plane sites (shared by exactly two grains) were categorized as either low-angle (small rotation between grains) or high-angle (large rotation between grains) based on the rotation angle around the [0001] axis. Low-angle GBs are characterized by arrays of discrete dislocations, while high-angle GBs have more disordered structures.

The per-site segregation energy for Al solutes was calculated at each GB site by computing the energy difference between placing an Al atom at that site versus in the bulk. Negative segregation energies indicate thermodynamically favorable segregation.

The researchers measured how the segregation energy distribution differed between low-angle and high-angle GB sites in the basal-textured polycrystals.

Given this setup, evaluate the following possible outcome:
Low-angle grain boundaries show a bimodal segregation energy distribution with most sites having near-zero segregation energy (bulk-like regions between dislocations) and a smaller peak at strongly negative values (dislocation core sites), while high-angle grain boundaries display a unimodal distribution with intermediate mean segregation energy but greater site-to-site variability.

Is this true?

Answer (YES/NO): NO